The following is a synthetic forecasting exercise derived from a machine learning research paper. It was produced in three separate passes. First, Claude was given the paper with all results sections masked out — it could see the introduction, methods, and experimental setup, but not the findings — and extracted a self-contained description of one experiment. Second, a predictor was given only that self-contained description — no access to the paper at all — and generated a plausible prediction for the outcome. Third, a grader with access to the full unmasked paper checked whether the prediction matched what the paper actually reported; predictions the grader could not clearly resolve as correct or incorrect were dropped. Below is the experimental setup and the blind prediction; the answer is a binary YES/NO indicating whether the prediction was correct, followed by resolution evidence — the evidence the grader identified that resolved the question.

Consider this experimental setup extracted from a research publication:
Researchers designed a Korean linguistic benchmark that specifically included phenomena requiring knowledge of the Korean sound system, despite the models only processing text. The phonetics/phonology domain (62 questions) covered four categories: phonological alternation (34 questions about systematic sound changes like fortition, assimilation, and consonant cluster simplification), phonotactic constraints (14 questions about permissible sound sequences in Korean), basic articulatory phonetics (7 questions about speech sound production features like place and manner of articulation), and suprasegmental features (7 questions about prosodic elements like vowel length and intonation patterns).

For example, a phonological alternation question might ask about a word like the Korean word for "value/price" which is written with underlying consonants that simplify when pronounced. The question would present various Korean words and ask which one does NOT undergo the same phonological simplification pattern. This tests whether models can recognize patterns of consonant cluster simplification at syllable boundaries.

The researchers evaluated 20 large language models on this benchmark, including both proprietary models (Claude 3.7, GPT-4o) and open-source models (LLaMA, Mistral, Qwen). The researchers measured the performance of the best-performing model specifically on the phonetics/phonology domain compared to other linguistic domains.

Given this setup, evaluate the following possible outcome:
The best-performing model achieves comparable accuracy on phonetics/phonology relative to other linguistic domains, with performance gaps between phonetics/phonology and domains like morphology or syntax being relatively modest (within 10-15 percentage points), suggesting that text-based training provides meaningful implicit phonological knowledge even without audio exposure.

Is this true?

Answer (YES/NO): NO